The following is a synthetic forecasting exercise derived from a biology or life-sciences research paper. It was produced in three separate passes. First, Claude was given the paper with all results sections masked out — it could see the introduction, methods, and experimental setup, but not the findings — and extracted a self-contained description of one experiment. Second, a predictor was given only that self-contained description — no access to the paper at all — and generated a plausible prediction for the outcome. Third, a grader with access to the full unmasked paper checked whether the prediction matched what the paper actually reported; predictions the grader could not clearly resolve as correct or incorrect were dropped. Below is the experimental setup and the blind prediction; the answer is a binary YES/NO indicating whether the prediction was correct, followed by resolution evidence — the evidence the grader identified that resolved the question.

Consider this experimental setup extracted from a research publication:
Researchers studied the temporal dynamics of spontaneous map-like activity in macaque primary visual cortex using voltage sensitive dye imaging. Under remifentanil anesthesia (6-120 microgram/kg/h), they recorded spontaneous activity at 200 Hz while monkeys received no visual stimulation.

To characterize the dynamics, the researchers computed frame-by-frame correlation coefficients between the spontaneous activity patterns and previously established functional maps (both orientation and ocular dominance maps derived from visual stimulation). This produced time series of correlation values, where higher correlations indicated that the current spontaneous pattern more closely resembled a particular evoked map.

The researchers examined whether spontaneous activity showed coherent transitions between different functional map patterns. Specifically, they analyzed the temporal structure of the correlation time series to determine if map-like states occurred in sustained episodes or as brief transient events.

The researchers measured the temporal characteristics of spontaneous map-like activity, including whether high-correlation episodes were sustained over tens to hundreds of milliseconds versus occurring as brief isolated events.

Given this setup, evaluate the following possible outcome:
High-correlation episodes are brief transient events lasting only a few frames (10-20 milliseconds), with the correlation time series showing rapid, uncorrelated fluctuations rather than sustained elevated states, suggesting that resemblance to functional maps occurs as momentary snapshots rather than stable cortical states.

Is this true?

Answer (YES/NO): NO